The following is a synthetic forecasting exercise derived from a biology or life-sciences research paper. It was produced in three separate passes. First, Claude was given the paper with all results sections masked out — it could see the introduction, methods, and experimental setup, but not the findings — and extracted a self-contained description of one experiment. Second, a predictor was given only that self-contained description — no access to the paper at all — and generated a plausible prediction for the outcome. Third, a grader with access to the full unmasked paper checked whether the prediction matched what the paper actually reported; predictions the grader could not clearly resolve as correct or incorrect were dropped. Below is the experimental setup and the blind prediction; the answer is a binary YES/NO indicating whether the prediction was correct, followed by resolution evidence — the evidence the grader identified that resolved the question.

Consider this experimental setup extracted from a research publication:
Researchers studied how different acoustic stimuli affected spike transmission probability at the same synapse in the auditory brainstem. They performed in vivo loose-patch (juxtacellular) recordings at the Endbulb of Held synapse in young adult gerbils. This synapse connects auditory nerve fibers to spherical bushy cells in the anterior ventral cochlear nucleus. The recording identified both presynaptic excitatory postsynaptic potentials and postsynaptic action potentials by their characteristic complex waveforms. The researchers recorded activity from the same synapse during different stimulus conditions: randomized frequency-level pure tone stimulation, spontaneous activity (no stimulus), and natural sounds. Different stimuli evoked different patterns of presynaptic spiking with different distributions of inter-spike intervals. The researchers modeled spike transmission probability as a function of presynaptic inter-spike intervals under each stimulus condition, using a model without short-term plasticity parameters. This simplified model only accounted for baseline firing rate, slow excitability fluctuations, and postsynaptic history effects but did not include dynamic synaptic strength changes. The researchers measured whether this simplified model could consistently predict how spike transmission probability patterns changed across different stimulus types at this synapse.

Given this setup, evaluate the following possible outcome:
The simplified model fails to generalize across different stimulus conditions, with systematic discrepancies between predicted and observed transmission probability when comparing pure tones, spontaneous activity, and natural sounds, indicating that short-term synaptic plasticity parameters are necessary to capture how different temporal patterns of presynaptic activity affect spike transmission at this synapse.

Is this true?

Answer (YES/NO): YES